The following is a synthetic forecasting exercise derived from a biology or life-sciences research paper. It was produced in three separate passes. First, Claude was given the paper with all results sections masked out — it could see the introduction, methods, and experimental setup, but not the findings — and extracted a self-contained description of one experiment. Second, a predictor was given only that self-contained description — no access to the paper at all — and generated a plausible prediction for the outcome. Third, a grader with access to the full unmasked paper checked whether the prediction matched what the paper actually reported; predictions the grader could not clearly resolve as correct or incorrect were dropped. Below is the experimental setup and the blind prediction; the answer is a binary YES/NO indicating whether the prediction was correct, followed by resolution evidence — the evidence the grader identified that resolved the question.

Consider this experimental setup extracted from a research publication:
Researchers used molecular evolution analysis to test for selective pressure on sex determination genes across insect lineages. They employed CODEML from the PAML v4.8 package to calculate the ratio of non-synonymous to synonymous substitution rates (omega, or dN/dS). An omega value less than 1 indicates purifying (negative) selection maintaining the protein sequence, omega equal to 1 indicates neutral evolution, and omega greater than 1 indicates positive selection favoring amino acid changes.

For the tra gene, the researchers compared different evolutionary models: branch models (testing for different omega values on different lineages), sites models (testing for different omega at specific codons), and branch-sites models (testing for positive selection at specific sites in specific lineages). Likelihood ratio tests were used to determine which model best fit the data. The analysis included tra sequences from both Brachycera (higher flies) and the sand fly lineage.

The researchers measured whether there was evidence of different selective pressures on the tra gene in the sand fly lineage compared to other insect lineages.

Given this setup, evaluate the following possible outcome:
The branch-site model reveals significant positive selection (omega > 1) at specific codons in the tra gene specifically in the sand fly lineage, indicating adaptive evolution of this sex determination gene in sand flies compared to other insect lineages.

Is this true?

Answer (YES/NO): NO